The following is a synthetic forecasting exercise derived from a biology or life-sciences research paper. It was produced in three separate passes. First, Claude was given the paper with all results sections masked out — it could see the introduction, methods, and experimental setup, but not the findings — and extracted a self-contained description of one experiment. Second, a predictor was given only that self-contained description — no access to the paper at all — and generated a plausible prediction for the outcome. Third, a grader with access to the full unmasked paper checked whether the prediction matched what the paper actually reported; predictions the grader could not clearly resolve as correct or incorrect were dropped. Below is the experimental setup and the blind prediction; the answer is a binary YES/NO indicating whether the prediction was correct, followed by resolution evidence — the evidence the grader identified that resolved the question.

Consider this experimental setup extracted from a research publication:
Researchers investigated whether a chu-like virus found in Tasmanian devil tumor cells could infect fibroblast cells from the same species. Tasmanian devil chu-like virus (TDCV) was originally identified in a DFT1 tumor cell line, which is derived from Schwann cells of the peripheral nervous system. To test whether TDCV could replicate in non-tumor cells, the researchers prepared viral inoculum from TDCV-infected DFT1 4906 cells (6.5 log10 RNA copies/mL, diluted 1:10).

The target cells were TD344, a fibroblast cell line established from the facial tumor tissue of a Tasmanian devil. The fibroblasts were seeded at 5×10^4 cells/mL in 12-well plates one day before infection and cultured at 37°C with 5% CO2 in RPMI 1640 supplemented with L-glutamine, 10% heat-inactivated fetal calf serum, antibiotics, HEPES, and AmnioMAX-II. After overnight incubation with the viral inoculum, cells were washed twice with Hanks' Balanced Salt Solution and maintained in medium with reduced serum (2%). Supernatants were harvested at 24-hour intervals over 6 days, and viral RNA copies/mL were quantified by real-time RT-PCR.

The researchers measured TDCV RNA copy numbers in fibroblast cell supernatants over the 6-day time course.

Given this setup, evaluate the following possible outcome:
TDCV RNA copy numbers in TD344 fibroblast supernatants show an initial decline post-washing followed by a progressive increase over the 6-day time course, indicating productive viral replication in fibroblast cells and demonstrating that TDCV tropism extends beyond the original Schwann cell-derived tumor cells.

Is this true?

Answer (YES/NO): NO